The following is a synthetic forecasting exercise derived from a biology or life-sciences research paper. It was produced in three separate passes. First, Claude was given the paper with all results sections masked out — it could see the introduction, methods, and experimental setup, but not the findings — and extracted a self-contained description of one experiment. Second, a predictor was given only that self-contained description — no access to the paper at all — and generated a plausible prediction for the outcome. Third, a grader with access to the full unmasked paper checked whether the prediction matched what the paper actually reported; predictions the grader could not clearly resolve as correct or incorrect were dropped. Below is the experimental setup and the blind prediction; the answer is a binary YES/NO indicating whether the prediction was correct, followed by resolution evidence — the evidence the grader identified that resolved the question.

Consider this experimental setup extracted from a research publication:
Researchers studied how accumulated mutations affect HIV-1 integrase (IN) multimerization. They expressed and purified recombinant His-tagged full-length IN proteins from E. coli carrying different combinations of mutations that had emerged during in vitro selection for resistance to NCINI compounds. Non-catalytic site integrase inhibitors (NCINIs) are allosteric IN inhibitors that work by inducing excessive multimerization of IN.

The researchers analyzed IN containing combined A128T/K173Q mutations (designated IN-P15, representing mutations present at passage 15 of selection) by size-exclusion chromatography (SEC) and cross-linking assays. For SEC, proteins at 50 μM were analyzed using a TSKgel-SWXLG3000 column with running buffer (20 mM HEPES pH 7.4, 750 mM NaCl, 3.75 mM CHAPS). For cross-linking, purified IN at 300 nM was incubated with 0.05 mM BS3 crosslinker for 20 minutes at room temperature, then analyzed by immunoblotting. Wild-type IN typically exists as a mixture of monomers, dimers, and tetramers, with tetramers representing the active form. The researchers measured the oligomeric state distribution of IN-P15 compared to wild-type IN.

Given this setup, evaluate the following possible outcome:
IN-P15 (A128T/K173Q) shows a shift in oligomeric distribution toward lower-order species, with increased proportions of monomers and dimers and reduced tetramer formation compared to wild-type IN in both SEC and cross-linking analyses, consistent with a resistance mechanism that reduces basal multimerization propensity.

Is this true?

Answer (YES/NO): YES